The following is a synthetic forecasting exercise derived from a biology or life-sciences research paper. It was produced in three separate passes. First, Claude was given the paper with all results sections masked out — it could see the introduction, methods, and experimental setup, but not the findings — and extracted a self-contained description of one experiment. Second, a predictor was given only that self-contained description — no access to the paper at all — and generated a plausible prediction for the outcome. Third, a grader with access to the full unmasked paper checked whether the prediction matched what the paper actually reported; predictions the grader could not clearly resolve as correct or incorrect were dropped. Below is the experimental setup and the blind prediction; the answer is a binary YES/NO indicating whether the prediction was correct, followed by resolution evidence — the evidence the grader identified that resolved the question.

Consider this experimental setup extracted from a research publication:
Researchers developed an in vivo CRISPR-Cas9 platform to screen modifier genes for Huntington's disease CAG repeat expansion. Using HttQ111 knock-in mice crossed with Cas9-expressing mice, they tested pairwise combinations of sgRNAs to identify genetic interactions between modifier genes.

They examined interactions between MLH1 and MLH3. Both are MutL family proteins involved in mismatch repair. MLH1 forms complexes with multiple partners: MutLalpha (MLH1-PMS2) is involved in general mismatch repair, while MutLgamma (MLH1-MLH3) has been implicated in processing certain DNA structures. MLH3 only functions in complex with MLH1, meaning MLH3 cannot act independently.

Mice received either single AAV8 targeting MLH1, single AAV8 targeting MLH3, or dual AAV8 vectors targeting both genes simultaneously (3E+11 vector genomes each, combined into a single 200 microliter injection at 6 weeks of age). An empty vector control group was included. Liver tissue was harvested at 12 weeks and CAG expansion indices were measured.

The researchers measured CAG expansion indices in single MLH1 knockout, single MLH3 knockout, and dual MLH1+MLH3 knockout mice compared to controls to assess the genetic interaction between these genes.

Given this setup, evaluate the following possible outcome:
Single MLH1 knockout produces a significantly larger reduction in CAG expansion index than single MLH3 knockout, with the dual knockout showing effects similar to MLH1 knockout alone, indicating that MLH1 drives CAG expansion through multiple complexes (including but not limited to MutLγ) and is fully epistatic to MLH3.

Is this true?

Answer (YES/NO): NO